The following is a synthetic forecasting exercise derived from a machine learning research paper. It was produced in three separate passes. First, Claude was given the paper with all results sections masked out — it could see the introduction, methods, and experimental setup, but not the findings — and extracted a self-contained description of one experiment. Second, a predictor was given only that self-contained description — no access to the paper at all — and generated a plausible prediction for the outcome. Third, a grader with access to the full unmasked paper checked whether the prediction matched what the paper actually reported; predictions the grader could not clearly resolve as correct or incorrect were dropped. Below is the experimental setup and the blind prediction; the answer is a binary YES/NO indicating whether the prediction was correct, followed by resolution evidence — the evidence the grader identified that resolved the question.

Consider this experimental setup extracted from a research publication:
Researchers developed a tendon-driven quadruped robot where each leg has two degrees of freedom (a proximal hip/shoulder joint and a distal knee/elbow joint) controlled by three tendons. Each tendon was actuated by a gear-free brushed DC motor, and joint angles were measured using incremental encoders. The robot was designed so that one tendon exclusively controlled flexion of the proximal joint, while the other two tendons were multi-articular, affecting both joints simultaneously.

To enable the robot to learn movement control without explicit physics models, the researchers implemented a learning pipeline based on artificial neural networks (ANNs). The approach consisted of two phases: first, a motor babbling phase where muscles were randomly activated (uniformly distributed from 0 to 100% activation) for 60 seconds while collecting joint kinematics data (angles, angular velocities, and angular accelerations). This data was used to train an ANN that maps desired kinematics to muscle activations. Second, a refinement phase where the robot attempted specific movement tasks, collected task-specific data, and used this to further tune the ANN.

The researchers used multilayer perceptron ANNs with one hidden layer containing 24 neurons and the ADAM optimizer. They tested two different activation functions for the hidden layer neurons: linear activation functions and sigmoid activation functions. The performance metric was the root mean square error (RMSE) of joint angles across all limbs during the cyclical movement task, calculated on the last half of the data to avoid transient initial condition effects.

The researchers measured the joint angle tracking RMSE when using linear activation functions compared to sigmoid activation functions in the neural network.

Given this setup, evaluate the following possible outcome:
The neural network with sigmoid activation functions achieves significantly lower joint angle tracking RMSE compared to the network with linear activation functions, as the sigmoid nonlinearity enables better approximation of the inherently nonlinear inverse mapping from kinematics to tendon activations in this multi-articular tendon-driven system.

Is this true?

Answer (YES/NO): NO